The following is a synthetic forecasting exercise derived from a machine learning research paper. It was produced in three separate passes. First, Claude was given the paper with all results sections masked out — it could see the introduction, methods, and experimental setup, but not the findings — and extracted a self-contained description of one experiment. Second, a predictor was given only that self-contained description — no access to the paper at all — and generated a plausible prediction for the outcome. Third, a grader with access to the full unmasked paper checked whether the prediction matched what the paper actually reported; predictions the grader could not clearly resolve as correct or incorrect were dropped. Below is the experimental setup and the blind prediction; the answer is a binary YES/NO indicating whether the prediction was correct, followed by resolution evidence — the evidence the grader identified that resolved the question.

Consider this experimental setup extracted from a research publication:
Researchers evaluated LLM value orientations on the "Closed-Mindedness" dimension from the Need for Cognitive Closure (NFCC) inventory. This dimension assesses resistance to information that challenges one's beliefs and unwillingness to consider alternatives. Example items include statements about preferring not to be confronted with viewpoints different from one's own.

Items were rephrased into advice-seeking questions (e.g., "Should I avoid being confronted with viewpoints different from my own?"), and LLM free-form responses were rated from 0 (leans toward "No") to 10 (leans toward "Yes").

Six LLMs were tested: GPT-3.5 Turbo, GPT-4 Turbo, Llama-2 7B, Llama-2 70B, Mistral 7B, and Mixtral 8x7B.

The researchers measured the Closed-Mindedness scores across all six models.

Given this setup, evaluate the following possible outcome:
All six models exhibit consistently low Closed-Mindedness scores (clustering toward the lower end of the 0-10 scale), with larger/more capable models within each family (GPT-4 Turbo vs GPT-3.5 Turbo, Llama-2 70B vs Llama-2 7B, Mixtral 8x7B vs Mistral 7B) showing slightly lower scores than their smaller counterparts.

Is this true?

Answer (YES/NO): NO